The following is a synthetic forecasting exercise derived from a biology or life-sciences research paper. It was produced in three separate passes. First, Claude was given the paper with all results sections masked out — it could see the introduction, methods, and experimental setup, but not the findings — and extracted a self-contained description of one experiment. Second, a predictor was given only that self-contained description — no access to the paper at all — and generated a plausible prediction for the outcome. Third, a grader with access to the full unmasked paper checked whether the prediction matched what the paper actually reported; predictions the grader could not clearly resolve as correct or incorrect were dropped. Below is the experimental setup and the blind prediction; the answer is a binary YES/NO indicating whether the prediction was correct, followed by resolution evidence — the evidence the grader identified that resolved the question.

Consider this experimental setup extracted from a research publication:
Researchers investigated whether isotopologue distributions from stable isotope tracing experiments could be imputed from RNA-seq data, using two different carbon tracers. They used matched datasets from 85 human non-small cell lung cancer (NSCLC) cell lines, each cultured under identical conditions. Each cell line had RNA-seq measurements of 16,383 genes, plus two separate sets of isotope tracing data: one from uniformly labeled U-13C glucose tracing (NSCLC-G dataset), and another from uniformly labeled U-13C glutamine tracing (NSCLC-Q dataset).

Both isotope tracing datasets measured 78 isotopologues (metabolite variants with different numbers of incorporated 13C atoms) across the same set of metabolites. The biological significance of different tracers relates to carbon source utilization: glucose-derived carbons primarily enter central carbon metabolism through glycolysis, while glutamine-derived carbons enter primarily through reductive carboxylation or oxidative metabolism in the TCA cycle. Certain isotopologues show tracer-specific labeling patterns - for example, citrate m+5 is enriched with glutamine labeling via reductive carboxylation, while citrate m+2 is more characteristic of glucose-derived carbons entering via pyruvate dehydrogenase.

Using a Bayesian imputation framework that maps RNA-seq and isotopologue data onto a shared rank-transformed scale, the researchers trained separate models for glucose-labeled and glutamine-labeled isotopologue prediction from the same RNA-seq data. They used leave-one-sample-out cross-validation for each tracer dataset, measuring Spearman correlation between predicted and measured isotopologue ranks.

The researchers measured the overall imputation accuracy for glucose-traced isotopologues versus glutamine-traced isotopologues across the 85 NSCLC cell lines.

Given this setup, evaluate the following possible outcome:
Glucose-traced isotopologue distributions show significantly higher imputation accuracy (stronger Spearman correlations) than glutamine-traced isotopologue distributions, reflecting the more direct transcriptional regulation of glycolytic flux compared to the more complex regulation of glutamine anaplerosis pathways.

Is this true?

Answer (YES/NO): NO